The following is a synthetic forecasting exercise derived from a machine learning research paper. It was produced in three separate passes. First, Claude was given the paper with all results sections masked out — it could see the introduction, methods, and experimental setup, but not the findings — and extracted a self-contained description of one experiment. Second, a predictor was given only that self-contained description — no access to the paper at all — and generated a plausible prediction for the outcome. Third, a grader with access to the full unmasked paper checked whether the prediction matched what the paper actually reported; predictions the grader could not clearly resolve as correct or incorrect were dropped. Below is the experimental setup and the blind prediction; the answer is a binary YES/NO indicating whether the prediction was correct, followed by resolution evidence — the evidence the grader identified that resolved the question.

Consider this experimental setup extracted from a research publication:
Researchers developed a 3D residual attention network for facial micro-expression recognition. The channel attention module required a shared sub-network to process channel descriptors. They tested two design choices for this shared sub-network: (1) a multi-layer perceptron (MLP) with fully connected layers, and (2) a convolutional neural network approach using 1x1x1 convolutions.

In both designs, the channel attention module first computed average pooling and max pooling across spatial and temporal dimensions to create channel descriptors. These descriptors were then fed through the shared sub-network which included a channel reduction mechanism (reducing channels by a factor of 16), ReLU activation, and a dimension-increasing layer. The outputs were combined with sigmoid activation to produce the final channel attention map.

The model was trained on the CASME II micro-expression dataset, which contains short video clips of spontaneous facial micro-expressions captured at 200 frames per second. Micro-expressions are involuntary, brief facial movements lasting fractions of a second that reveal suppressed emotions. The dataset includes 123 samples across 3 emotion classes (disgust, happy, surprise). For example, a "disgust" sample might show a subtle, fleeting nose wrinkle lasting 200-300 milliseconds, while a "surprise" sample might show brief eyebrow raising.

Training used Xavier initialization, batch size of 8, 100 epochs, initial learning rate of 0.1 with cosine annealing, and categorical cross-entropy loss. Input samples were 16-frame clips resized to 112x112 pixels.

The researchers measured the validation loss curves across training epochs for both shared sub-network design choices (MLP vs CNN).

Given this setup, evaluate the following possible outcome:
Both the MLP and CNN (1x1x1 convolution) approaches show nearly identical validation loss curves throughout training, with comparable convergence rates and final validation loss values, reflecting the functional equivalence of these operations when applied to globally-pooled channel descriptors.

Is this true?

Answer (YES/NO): NO